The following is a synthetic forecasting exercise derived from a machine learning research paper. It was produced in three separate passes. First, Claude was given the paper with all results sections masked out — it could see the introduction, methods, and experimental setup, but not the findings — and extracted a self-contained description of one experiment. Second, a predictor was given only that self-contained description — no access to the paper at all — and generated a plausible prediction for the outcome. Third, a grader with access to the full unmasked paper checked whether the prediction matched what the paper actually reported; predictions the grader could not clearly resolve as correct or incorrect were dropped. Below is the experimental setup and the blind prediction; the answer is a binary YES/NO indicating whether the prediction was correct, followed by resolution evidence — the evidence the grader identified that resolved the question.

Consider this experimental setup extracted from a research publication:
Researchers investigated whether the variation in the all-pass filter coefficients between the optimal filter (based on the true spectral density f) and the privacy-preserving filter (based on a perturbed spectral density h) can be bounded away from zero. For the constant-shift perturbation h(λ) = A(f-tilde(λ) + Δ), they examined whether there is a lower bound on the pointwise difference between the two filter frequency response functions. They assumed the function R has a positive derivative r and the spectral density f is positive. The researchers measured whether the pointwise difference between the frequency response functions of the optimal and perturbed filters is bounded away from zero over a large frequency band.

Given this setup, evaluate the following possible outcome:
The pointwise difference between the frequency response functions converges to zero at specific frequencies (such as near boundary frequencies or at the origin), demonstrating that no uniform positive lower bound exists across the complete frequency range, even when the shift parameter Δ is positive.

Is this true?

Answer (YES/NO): NO